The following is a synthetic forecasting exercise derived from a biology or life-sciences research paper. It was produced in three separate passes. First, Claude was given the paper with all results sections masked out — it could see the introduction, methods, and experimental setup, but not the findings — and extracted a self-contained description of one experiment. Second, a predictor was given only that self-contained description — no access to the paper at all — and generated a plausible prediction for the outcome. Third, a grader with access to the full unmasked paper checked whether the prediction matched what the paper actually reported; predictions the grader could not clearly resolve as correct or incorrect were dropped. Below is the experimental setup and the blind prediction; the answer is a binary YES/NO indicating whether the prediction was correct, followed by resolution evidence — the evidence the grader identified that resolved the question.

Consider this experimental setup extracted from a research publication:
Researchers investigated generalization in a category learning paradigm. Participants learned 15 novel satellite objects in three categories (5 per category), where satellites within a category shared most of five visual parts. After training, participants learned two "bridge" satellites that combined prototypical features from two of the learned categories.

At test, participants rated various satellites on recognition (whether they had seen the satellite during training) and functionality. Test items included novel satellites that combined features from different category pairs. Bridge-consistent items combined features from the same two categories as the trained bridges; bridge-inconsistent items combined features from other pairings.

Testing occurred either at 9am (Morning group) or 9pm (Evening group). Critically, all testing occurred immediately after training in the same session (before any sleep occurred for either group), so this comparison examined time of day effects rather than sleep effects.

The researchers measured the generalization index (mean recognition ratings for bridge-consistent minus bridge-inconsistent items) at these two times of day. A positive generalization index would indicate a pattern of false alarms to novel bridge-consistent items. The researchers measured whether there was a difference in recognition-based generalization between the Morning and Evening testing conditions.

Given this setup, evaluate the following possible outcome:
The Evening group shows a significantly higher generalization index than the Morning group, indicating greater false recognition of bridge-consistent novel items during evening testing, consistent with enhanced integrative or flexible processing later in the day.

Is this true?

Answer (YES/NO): NO